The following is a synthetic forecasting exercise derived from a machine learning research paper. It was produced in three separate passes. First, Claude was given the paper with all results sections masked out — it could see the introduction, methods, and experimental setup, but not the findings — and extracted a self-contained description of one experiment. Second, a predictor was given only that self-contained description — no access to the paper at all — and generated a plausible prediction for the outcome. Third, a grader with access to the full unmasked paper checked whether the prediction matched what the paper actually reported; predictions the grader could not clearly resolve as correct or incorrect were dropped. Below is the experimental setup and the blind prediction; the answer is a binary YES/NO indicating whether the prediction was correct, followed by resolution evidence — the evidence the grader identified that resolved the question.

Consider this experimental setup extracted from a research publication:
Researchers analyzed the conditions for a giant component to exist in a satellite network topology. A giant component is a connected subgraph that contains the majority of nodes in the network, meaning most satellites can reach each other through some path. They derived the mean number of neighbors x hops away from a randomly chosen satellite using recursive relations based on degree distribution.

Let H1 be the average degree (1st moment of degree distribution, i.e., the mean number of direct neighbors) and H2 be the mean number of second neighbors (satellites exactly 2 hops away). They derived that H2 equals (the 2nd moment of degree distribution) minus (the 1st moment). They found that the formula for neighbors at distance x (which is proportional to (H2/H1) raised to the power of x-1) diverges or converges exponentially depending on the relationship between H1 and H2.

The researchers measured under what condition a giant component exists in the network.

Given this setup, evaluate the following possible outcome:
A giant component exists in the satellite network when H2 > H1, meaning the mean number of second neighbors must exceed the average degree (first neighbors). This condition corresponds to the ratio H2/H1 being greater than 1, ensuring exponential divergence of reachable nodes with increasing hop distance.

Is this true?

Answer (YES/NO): YES